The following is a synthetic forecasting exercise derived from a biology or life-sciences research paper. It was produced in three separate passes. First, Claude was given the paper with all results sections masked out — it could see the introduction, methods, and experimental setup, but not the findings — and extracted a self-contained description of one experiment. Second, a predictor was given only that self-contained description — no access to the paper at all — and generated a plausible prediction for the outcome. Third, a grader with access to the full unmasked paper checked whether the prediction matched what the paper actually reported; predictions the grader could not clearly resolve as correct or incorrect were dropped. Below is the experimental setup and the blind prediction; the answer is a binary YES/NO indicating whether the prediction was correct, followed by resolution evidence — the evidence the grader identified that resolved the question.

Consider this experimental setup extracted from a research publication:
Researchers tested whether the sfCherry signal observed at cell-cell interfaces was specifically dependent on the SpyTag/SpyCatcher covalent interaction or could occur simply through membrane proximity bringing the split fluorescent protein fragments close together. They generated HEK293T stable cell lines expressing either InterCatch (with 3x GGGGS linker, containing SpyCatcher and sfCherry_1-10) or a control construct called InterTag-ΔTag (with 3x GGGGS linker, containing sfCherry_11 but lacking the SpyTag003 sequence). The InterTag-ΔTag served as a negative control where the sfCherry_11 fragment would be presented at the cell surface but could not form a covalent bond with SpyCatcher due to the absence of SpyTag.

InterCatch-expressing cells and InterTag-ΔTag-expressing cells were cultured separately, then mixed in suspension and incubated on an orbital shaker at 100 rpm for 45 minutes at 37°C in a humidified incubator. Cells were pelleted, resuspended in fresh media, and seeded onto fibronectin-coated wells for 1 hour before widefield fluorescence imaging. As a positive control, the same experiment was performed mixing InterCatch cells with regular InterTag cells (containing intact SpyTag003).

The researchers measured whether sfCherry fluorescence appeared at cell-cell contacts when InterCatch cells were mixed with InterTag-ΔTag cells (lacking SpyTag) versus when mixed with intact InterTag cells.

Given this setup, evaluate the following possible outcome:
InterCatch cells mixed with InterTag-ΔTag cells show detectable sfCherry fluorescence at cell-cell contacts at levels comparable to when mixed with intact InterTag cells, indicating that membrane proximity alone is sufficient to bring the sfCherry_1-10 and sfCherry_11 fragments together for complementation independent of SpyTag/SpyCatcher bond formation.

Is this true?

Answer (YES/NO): NO